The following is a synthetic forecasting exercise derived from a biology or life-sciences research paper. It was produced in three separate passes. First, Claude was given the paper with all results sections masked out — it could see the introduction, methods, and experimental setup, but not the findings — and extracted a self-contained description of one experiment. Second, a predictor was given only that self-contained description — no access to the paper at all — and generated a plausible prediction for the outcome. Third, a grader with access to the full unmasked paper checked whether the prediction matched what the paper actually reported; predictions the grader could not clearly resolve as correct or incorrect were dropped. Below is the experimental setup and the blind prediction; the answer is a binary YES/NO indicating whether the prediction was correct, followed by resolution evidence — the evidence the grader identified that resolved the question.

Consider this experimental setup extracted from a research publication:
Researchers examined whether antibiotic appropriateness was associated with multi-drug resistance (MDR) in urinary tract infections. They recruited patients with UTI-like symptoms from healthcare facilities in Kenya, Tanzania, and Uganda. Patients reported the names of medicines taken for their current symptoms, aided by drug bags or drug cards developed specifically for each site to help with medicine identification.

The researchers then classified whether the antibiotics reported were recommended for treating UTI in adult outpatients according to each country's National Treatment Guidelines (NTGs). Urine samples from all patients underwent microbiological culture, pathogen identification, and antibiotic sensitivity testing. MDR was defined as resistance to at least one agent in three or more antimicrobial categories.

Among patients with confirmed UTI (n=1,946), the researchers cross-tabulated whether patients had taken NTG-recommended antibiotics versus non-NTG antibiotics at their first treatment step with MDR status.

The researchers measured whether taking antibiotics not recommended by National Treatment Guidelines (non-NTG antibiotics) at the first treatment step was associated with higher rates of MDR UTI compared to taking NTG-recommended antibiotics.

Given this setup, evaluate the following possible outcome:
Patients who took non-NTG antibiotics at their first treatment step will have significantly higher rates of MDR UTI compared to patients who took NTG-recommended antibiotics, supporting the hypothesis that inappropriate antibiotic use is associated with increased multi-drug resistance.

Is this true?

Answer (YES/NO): NO